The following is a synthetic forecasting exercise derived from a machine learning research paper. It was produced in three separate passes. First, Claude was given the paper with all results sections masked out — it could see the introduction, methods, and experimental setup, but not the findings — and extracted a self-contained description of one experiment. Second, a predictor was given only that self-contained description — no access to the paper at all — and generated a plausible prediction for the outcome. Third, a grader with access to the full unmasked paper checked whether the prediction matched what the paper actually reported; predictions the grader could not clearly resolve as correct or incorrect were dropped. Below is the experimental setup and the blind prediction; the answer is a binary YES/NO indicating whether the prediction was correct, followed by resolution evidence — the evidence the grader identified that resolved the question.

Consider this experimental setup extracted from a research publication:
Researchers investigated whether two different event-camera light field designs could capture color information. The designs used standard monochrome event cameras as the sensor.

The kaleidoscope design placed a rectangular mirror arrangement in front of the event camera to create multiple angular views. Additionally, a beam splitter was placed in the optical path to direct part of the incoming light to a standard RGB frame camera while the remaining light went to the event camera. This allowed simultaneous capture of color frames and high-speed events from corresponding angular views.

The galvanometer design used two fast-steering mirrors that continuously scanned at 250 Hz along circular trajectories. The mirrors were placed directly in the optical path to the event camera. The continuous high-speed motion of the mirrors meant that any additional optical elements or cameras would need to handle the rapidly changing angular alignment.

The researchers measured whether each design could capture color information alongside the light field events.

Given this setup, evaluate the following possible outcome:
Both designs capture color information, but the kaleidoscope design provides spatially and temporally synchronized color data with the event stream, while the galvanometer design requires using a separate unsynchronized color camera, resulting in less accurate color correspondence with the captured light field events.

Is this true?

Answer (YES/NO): NO